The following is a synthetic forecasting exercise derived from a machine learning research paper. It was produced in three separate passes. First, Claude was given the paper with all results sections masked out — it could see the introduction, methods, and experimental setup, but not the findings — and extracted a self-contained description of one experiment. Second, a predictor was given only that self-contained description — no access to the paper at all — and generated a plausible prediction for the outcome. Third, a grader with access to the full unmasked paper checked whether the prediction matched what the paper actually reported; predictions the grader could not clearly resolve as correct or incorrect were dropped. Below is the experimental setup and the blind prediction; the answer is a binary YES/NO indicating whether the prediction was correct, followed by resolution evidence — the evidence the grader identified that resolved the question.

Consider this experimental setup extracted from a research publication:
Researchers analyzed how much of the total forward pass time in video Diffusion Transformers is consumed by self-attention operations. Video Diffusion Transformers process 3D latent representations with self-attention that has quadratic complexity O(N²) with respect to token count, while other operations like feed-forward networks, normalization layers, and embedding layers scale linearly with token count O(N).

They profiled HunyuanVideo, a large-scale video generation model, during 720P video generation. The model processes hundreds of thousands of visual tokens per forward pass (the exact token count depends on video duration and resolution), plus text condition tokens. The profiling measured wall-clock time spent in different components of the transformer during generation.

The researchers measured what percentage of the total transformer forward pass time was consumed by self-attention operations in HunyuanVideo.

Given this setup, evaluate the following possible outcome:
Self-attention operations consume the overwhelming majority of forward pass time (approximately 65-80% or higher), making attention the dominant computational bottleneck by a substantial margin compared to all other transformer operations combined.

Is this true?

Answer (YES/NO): YES